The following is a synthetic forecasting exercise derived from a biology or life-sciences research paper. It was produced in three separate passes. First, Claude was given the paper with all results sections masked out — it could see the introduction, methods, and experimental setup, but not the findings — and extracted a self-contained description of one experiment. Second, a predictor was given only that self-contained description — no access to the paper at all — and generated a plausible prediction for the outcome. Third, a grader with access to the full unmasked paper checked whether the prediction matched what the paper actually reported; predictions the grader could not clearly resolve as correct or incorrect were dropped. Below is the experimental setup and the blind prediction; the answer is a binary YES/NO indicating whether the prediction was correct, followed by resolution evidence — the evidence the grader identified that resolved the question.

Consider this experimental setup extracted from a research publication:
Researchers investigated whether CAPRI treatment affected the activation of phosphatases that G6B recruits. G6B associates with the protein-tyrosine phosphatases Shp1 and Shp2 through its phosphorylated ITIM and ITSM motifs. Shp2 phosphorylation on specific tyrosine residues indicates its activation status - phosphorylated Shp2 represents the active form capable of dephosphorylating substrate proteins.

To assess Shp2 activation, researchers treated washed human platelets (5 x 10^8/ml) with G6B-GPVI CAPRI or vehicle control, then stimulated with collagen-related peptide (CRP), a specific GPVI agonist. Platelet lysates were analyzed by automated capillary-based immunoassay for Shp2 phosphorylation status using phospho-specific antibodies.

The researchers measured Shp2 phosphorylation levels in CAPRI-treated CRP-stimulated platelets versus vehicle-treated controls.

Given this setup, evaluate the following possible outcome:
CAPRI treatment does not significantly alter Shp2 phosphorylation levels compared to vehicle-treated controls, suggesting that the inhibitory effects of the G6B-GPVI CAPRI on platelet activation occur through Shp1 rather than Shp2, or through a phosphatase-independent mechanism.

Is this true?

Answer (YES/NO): NO